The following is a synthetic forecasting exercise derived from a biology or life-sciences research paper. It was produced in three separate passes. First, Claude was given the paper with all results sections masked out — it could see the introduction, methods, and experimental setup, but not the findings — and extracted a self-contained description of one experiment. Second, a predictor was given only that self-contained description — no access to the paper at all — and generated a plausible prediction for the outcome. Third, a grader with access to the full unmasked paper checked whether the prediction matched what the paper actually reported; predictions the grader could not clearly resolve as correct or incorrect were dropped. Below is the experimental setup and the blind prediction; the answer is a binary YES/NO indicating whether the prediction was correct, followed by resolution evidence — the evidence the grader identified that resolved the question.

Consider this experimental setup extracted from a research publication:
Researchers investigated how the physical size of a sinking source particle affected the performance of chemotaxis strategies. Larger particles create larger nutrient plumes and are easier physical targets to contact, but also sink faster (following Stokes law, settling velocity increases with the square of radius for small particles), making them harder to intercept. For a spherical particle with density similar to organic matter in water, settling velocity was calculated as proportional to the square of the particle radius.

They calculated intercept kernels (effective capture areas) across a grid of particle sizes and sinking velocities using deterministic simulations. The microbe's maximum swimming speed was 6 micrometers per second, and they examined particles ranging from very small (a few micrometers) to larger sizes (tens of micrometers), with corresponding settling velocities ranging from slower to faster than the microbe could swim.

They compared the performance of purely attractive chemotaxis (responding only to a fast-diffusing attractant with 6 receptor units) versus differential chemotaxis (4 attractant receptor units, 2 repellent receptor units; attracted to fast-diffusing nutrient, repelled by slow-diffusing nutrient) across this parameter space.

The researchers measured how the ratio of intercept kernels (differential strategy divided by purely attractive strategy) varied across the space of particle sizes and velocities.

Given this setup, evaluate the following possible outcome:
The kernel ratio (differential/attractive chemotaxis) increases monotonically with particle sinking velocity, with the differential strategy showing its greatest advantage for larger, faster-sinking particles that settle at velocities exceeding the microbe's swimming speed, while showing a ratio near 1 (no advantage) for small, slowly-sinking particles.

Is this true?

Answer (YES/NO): NO